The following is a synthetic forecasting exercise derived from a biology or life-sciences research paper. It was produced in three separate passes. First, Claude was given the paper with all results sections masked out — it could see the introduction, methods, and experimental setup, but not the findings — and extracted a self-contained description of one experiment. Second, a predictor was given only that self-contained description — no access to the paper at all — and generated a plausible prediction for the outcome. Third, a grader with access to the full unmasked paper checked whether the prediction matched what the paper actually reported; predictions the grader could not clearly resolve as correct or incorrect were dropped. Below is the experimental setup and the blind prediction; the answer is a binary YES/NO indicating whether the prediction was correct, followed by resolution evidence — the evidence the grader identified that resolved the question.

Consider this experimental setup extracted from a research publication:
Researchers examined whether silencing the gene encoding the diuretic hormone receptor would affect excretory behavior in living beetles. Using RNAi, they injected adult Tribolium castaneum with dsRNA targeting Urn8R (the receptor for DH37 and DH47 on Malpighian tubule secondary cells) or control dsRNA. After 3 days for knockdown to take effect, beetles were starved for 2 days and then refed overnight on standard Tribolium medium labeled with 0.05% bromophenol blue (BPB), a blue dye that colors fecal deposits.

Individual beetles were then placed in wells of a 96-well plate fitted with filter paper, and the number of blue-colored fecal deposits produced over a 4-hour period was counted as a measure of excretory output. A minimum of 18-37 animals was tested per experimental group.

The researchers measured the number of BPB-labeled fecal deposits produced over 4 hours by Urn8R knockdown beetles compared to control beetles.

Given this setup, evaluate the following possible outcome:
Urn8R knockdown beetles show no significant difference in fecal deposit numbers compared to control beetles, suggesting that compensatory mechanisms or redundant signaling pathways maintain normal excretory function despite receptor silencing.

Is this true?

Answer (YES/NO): NO